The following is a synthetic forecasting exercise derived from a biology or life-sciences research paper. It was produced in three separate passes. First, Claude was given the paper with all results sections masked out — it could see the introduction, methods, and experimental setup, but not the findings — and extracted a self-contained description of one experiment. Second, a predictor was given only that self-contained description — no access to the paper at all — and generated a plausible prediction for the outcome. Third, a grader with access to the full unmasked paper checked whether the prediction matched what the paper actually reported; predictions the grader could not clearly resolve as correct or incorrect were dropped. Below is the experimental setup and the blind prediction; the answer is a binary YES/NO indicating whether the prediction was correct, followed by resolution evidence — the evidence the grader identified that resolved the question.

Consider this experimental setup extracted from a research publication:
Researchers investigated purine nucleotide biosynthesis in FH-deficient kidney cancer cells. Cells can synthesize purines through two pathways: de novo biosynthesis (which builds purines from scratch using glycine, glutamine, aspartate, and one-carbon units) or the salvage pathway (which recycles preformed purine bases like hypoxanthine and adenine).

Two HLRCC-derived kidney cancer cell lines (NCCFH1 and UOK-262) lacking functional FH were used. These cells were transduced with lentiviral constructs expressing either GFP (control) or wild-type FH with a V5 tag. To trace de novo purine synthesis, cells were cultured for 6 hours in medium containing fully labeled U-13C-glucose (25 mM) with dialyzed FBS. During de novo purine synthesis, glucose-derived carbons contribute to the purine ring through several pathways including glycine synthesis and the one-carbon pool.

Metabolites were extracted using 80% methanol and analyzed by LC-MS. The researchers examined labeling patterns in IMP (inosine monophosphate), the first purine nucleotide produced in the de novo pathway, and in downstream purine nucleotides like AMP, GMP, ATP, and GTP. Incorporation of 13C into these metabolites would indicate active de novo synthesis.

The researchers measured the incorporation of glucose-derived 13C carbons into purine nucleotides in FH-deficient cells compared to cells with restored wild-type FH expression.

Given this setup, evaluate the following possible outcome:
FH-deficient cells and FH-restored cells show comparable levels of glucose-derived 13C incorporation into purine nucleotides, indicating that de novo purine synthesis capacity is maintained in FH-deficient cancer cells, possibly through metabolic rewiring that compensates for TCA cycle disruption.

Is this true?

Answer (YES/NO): NO